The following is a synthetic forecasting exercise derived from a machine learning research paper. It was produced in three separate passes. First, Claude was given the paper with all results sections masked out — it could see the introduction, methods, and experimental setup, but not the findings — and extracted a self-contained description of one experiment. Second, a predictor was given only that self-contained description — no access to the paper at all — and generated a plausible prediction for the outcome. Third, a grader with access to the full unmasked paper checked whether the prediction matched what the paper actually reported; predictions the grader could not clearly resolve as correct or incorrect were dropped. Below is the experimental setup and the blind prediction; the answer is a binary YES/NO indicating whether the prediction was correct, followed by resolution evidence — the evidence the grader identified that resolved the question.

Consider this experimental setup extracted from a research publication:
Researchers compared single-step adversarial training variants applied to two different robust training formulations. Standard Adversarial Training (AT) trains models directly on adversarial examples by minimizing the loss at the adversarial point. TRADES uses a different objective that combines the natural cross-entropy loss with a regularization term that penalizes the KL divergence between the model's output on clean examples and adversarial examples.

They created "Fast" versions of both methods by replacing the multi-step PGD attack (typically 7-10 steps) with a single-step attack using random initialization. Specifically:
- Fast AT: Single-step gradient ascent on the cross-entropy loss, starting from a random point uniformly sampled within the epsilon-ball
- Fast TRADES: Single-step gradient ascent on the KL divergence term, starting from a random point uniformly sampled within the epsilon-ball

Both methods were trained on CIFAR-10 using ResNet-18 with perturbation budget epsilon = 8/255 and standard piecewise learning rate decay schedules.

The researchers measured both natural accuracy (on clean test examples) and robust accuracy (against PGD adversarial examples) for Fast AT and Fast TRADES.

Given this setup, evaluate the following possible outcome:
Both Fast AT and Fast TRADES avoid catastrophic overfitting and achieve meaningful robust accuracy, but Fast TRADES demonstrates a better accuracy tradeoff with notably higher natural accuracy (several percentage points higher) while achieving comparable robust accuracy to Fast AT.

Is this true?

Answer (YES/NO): NO